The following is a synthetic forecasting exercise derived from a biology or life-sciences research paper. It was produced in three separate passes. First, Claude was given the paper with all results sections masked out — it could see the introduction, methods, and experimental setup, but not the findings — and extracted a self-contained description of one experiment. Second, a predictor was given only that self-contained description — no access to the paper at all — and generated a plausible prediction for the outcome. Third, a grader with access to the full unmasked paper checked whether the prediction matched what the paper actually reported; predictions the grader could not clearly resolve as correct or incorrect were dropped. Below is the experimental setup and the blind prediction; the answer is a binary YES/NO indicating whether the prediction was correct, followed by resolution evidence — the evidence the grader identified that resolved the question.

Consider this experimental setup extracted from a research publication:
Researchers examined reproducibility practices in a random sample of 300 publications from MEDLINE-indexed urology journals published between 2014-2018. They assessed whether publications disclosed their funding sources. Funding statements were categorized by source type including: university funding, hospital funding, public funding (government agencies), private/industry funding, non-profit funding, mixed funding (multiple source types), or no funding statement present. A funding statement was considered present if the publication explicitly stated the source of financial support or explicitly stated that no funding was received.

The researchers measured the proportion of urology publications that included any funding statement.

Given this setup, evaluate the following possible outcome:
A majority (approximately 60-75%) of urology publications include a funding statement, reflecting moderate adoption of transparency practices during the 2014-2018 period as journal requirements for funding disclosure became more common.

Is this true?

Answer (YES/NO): NO